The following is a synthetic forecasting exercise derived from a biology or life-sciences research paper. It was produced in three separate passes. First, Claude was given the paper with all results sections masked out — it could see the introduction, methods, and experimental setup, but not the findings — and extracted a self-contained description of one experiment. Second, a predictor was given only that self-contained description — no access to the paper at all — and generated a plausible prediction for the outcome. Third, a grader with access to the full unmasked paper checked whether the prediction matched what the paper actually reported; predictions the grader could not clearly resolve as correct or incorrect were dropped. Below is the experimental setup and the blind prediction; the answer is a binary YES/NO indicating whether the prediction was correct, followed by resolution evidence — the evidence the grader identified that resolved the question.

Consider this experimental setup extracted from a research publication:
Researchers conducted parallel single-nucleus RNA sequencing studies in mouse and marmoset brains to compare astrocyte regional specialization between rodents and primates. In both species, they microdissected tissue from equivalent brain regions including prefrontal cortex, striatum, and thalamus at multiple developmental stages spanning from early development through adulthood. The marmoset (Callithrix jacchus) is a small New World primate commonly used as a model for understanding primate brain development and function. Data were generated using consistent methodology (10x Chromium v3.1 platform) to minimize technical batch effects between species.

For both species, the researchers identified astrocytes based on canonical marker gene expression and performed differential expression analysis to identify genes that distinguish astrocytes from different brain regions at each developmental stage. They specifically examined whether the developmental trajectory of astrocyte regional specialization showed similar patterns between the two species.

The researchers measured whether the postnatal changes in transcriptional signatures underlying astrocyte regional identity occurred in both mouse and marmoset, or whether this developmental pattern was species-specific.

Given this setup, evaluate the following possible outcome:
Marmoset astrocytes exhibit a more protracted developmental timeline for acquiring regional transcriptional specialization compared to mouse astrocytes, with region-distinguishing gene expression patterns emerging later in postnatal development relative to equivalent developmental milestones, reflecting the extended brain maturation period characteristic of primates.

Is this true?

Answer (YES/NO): NO